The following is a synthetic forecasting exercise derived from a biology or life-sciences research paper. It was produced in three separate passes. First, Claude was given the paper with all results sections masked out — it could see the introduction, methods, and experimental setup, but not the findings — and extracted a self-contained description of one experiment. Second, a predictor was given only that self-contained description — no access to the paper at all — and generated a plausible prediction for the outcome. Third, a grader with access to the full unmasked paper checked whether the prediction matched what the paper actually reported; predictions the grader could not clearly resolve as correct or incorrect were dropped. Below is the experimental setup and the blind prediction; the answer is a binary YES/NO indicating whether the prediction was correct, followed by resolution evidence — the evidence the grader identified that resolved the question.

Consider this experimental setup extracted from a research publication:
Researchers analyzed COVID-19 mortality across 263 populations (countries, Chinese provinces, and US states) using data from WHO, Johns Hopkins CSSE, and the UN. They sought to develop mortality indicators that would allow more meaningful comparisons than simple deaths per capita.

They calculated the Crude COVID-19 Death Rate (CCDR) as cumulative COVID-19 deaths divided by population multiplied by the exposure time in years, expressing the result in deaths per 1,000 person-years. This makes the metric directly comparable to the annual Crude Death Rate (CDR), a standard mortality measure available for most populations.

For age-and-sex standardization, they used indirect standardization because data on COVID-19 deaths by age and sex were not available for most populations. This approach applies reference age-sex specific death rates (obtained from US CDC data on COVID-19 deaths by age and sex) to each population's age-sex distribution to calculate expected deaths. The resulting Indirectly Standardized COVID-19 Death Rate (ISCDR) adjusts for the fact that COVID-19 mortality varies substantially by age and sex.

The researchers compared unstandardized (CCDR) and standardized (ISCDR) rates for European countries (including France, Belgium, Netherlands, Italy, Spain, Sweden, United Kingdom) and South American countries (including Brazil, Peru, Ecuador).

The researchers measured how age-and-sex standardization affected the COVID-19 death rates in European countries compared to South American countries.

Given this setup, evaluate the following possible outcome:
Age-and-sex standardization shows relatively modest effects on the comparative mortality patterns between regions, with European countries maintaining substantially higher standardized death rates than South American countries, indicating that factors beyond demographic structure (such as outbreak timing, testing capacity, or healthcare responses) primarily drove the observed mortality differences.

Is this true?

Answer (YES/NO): NO